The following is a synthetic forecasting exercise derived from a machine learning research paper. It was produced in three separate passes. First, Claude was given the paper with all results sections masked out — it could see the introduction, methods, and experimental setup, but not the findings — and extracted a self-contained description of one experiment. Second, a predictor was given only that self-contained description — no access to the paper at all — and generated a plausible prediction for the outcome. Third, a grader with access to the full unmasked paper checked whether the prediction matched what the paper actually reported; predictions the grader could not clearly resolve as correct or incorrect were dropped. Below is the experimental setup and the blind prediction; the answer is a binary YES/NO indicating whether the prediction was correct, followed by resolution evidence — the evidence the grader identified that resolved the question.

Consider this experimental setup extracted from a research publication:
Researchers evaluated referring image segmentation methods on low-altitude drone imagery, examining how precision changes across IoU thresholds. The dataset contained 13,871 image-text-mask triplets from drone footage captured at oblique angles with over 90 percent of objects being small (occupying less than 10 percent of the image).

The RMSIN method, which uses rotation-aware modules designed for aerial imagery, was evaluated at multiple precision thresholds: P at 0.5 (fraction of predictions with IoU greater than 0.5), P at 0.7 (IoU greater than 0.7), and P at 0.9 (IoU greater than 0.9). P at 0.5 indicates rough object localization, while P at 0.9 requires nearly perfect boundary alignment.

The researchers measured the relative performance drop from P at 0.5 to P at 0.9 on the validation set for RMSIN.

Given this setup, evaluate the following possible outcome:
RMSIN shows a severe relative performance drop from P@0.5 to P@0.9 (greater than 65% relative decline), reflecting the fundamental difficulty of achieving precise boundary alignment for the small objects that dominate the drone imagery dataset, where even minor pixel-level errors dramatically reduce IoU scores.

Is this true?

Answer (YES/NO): NO